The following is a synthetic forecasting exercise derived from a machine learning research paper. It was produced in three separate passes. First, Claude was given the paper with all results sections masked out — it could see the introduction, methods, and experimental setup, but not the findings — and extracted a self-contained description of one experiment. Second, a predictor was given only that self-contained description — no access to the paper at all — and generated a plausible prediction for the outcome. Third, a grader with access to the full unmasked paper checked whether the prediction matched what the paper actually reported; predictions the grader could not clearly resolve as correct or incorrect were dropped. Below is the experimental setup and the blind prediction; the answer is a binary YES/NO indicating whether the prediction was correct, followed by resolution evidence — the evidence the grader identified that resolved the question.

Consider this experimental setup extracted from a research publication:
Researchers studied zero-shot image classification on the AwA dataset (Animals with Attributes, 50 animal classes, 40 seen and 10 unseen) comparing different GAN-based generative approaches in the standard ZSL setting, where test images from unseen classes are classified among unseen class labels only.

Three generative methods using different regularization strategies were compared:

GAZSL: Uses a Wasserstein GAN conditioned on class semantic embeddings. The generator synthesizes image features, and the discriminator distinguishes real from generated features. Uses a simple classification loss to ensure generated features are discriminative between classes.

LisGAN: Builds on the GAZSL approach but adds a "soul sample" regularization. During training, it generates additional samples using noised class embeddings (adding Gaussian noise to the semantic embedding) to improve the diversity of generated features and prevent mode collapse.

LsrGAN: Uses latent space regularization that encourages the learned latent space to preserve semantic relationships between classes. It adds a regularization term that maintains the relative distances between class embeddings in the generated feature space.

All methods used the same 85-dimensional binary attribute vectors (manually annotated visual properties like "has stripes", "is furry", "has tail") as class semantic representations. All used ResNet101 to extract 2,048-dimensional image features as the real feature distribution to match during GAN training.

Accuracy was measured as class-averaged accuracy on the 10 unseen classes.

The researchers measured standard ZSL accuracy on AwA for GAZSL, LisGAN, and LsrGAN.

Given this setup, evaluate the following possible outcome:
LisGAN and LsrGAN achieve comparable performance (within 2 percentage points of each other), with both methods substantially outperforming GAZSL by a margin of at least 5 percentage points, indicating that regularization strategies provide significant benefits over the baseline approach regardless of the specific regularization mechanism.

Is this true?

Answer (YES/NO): NO